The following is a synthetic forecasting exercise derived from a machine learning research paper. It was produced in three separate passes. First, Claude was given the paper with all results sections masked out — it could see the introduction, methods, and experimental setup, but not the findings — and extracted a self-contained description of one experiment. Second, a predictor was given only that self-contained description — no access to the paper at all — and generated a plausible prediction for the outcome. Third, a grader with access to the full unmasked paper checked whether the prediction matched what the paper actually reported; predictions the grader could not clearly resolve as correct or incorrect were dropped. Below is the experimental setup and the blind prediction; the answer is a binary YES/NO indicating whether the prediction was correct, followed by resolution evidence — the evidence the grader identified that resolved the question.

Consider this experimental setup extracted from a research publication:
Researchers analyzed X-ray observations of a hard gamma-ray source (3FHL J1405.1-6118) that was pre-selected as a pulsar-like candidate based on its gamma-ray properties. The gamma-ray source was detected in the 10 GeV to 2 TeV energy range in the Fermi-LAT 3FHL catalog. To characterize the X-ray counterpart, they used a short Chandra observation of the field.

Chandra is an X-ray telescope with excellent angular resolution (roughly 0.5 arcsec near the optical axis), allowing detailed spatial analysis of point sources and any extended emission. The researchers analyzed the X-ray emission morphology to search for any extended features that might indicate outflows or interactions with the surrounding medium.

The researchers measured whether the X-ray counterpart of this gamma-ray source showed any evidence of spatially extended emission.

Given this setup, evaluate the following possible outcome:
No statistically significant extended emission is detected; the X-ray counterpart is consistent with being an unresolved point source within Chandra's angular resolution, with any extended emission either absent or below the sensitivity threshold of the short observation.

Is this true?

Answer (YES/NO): NO